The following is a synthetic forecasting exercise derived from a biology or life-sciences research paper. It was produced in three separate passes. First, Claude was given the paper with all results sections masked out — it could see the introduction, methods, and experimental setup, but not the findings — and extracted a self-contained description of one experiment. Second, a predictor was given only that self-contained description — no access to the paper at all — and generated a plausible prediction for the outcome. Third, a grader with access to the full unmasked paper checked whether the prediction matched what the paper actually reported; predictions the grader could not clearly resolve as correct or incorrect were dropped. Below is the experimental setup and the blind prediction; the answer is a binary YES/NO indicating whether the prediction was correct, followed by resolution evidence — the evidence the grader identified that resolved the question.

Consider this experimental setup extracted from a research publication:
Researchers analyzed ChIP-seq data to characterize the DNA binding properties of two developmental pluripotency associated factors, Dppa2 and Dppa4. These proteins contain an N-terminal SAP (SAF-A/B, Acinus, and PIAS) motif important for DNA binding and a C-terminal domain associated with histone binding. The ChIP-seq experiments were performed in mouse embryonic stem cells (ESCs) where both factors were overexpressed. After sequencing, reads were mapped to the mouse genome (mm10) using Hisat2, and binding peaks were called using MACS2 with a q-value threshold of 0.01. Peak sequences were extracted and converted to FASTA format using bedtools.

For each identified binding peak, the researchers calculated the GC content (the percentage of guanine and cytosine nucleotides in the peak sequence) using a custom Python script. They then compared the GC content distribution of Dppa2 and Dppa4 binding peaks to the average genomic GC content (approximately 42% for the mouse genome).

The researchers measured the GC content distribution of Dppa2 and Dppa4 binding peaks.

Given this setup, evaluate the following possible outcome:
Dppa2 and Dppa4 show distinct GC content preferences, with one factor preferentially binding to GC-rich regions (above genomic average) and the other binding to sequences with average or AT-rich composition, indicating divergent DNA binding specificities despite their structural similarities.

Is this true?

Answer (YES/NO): NO